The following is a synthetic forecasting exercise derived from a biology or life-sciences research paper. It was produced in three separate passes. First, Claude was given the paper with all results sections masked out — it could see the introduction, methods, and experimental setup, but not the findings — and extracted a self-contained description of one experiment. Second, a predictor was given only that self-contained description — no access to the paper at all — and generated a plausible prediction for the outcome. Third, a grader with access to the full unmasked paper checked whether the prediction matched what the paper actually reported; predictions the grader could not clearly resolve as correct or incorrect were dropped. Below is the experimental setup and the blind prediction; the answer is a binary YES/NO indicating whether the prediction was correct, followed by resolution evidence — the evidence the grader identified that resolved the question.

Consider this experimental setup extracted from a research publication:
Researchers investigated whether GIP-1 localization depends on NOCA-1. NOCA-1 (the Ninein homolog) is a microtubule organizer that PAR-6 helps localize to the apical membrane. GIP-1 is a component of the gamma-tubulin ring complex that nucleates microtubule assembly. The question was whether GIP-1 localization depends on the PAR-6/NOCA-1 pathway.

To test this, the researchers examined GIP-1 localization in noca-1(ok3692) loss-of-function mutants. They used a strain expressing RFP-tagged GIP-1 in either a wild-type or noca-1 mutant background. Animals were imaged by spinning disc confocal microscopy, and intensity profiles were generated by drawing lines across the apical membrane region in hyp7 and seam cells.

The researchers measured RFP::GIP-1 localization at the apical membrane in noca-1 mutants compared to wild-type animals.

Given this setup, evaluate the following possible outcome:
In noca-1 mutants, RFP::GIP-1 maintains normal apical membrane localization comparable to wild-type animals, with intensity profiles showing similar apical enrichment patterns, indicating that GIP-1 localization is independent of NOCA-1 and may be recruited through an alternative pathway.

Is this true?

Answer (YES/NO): NO